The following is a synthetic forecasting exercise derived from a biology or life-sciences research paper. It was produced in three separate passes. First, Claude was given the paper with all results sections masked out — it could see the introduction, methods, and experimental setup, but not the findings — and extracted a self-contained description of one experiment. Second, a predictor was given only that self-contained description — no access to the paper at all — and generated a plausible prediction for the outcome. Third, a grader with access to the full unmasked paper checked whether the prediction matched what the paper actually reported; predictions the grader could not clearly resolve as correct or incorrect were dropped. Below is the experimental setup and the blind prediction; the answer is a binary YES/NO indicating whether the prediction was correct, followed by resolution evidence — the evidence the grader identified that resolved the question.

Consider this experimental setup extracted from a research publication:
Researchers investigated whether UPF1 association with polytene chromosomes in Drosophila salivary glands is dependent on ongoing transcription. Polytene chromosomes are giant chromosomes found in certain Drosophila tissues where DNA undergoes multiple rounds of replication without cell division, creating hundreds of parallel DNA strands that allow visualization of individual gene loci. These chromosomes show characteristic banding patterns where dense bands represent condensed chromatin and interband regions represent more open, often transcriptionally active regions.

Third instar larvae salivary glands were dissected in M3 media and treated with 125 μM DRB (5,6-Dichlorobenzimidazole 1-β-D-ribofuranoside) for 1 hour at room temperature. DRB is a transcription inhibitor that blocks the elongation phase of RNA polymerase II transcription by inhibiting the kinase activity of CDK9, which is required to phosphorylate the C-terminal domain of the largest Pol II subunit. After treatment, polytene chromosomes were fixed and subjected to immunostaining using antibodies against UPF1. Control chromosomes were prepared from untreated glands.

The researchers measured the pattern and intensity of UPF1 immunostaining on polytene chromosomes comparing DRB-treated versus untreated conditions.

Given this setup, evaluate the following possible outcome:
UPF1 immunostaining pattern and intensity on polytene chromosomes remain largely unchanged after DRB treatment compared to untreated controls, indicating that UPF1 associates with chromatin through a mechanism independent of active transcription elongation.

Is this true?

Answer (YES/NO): NO